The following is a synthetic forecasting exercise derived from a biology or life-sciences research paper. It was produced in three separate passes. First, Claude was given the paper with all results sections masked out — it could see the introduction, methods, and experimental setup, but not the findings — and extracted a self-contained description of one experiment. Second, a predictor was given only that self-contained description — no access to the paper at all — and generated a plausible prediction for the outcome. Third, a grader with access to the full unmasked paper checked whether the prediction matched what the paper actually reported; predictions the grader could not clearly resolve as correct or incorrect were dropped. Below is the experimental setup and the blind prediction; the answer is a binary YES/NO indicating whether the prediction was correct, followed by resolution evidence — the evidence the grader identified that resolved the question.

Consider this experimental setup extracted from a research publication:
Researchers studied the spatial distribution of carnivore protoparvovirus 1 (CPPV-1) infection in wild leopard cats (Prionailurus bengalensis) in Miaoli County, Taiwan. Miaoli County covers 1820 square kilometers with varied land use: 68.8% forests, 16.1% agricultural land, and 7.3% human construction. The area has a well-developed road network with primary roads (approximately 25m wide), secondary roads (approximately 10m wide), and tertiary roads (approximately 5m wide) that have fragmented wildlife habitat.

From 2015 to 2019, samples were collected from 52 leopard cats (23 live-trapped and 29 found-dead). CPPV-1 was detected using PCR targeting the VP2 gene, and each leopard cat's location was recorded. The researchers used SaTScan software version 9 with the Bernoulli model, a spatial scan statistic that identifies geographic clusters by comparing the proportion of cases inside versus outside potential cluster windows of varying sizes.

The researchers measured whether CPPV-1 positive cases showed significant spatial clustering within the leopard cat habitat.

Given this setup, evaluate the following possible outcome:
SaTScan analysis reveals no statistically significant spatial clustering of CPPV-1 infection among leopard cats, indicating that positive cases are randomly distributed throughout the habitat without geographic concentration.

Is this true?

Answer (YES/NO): YES